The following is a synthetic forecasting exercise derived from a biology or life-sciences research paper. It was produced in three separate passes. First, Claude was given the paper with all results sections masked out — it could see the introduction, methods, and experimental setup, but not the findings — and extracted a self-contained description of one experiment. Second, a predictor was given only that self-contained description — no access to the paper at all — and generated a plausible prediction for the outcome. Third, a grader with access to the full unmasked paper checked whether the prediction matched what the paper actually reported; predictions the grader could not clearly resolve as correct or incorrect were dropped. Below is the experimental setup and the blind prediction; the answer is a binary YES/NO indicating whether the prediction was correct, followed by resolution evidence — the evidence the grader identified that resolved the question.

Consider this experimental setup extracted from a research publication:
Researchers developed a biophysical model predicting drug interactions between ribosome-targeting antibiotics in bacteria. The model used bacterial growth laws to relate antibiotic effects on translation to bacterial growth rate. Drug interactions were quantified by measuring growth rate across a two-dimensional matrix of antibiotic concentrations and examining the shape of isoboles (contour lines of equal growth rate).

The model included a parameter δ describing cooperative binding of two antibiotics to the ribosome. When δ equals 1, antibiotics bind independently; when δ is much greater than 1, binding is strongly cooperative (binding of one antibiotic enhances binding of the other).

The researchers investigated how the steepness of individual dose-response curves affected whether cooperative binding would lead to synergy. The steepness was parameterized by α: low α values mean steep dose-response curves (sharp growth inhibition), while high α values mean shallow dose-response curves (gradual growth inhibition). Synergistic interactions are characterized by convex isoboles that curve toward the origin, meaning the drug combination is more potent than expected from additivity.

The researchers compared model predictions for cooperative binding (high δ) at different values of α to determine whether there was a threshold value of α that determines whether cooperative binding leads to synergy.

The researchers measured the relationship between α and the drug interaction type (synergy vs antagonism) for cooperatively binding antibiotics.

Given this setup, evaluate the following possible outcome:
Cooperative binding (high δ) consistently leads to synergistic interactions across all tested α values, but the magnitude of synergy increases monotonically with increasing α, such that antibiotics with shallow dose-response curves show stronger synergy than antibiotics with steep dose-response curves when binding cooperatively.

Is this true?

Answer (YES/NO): NO